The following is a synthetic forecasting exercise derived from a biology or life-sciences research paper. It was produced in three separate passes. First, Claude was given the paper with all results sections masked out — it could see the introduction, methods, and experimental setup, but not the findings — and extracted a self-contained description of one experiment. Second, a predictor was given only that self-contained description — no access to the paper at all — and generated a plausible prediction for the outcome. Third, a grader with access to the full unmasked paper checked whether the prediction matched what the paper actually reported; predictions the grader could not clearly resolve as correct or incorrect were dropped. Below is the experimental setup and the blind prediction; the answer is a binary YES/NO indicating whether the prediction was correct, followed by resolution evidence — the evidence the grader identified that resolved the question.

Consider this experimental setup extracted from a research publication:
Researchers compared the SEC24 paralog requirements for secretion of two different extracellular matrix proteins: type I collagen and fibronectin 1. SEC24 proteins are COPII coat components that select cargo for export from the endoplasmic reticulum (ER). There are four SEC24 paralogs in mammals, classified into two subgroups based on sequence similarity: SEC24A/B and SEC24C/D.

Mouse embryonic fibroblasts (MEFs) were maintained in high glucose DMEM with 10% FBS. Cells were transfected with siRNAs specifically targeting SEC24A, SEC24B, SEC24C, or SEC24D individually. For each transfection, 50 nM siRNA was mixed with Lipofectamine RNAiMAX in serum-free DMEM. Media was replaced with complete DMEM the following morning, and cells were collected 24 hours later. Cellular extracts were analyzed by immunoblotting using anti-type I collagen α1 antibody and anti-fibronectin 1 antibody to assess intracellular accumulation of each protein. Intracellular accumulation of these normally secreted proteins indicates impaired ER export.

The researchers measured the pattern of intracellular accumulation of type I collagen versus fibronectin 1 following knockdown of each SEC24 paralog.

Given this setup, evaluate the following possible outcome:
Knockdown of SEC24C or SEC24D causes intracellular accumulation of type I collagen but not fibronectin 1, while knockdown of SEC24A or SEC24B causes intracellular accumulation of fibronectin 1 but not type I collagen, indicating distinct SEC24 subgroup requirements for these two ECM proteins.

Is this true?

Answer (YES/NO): NO